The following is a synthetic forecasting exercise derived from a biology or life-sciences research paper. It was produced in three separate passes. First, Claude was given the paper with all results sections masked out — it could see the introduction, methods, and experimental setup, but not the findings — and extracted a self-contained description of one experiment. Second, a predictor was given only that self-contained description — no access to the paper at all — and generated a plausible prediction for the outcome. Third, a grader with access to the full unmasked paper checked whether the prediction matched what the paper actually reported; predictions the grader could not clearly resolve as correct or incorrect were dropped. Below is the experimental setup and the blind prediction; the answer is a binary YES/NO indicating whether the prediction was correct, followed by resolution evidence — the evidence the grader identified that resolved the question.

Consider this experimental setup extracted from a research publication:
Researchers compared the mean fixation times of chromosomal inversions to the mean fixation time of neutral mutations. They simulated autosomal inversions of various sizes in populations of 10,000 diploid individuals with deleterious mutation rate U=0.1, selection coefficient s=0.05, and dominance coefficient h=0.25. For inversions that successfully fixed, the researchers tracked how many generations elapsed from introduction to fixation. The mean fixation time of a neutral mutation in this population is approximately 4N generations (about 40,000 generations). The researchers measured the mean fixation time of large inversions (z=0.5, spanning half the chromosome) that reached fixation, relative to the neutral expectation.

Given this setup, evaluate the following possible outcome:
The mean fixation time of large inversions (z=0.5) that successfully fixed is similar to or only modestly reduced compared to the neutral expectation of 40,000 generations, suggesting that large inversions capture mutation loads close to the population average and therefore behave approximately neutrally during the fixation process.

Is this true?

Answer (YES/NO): NO